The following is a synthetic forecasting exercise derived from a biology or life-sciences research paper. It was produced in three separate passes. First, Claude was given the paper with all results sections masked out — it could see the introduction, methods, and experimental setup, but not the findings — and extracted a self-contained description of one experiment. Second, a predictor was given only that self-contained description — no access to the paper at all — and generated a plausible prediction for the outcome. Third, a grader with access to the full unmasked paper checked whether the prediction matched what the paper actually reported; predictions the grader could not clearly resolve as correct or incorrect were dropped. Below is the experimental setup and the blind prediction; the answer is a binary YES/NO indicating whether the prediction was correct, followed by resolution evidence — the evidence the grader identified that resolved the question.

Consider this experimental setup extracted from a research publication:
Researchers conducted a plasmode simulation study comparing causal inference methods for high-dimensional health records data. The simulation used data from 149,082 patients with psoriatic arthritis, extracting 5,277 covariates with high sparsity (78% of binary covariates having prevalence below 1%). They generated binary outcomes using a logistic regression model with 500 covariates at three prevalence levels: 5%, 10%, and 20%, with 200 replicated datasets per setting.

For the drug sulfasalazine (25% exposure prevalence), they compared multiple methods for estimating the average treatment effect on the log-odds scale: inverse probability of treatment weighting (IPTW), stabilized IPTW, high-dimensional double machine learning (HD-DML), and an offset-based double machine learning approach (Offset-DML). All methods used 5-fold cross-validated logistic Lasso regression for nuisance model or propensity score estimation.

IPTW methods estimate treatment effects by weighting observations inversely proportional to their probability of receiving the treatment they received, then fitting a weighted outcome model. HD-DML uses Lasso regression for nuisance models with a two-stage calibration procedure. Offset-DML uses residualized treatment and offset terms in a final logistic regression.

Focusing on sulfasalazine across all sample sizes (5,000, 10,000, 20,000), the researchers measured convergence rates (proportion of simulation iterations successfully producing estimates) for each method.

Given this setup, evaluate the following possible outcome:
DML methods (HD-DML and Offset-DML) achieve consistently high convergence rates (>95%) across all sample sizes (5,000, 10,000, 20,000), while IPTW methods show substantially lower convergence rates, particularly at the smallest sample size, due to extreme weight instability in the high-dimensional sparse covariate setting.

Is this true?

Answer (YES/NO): NO